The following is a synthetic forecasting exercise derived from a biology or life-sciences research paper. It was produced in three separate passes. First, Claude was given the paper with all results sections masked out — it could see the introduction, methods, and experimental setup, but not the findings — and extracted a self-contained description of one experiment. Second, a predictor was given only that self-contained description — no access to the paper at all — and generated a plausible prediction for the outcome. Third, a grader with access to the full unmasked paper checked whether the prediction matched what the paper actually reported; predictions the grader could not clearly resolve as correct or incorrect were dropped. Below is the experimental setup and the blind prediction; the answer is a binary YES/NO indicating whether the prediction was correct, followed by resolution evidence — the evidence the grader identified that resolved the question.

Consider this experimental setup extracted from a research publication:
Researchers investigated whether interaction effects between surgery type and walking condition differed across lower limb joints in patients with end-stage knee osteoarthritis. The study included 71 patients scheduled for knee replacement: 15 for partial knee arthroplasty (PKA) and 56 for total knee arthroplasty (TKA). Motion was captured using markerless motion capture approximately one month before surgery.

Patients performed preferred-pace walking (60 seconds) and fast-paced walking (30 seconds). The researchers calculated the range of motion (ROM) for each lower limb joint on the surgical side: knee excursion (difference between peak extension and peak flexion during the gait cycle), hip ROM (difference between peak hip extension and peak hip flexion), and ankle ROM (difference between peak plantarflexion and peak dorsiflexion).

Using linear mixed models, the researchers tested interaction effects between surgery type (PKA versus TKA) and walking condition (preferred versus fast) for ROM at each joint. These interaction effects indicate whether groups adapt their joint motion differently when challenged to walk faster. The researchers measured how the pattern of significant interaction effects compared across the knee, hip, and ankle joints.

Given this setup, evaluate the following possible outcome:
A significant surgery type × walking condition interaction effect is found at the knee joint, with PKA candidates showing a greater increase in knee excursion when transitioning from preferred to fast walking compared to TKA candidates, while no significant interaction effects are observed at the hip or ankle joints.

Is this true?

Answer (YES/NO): NO